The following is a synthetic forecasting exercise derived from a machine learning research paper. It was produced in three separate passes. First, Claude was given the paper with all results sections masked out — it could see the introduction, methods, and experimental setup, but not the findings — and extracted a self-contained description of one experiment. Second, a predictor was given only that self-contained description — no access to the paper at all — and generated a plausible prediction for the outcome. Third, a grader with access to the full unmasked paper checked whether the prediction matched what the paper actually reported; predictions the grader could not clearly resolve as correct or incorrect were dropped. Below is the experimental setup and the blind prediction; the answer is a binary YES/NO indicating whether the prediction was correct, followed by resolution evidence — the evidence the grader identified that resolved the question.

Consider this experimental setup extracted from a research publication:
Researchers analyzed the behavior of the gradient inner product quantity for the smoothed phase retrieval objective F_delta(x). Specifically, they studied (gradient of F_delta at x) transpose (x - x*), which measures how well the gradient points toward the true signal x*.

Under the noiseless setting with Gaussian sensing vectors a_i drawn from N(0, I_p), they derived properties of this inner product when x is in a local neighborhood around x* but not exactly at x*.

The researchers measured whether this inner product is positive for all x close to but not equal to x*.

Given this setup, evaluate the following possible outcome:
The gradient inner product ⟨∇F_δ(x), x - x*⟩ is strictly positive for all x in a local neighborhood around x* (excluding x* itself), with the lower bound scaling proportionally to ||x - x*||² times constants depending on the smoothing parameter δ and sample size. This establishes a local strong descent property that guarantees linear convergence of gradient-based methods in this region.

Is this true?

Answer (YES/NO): NO